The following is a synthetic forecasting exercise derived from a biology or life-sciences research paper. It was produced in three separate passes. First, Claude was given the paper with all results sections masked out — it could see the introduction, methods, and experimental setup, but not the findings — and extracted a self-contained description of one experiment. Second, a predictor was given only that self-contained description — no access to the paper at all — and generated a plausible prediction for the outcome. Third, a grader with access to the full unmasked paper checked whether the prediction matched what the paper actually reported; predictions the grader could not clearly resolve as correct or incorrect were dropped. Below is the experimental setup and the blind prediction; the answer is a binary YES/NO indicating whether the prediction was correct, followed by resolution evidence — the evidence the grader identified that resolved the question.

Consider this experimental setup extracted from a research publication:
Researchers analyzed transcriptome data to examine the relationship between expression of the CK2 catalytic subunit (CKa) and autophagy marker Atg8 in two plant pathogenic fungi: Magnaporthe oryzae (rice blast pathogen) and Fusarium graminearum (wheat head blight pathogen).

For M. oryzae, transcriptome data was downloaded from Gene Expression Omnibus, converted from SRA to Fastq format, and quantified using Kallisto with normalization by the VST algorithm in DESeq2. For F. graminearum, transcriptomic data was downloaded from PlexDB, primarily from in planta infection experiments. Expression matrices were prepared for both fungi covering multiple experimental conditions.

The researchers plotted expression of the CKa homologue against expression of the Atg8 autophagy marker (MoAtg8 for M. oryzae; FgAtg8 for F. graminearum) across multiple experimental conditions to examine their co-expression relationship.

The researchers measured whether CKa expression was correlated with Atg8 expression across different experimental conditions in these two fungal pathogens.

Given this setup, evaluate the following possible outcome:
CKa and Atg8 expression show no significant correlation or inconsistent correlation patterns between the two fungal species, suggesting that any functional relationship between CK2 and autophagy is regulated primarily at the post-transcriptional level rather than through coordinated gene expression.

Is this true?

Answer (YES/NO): NO